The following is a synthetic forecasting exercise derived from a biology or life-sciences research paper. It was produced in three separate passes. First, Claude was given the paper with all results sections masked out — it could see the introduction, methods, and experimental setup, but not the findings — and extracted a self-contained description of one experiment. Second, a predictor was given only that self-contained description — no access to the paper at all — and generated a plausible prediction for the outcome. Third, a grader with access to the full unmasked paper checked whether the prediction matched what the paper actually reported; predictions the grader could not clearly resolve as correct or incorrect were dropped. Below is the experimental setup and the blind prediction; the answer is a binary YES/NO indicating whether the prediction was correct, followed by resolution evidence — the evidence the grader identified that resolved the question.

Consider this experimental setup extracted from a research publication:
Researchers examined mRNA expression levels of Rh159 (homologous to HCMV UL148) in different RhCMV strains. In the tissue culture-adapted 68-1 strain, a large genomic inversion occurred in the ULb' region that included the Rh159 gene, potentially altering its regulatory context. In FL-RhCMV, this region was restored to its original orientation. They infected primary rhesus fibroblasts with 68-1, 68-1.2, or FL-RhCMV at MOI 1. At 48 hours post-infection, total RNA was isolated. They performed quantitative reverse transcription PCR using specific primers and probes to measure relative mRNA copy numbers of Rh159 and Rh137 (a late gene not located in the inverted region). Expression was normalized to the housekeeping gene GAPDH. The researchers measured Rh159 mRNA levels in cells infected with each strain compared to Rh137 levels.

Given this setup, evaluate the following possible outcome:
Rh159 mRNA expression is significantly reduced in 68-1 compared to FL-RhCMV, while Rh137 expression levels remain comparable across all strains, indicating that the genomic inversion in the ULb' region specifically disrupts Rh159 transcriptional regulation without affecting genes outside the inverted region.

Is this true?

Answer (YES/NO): YES